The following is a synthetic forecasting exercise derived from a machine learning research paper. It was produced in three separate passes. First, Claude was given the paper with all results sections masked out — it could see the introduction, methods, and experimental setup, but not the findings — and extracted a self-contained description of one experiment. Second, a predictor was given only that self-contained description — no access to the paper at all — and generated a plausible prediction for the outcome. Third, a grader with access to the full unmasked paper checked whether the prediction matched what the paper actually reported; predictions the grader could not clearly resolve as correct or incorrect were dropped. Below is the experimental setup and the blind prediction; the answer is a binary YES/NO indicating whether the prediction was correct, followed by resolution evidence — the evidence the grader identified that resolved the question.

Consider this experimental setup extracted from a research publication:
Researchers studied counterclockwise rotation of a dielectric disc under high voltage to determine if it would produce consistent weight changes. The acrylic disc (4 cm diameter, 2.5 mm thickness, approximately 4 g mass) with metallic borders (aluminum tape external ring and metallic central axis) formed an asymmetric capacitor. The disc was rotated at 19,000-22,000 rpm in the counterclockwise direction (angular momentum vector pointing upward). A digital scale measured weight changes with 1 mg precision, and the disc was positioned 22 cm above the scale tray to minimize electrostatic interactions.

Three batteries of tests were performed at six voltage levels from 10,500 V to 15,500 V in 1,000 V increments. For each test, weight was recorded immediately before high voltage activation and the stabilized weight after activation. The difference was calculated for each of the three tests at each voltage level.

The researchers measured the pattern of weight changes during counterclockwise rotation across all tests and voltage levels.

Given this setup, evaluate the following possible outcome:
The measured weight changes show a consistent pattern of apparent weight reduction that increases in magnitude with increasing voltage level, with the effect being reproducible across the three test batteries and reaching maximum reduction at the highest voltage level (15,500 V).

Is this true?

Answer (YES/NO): NO